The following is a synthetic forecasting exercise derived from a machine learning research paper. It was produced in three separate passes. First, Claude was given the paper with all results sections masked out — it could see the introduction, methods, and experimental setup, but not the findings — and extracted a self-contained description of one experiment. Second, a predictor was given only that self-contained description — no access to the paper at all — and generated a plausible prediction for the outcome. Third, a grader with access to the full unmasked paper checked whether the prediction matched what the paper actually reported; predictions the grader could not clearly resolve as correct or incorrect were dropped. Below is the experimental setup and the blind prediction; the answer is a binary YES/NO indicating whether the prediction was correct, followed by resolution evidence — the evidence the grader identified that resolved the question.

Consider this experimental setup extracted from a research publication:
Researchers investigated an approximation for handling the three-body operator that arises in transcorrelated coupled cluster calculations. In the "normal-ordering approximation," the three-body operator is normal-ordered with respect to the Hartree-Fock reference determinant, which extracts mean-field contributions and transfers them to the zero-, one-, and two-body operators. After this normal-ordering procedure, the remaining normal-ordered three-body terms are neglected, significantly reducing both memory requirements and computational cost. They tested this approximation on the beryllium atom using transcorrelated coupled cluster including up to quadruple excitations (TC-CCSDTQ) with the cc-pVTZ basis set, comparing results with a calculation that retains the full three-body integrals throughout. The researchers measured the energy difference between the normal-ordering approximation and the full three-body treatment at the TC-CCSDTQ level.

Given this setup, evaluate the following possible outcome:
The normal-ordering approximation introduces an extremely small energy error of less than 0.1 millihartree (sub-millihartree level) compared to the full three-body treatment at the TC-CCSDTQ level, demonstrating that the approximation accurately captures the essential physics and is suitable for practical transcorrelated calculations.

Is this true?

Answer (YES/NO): YES